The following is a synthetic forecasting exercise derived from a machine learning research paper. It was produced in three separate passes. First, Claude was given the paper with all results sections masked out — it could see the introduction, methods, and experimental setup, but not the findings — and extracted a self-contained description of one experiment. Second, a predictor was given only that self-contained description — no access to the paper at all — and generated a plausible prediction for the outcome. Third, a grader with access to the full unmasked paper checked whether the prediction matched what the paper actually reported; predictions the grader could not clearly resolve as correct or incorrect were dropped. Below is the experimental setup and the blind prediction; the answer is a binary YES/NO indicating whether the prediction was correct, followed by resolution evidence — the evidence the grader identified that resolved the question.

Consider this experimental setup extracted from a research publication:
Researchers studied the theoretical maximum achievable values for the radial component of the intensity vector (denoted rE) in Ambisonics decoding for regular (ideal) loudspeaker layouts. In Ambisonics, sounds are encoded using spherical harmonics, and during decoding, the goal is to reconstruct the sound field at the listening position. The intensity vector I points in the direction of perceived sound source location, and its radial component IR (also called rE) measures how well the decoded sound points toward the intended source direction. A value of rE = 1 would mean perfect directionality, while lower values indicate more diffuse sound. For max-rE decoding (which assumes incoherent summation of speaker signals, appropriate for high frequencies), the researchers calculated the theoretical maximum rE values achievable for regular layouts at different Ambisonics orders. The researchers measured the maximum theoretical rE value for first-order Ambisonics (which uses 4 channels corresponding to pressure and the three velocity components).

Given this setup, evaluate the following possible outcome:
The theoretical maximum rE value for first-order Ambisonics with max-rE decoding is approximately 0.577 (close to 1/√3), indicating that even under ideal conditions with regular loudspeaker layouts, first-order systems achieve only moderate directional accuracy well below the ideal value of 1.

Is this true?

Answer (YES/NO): YES